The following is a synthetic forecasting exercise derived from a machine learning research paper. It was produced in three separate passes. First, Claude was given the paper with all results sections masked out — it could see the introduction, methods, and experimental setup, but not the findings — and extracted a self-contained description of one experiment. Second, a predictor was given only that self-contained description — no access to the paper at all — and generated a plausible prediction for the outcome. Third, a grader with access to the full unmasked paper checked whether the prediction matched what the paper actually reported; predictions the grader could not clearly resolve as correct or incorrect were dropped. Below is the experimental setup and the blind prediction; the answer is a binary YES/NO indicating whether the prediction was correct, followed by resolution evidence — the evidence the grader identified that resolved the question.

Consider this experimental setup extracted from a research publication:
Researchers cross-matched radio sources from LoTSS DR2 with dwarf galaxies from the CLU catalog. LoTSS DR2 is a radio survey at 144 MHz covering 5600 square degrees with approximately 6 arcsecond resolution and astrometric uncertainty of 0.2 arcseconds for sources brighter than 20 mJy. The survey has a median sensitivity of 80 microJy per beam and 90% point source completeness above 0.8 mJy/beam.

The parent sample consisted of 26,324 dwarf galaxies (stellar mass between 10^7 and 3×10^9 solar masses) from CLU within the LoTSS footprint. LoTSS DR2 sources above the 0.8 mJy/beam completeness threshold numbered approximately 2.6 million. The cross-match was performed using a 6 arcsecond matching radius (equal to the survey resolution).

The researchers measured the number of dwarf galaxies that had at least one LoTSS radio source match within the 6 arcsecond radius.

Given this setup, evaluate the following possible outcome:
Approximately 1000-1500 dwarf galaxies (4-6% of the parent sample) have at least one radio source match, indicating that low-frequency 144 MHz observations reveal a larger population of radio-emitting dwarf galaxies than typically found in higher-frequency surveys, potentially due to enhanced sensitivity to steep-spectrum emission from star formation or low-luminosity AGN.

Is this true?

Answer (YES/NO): NO